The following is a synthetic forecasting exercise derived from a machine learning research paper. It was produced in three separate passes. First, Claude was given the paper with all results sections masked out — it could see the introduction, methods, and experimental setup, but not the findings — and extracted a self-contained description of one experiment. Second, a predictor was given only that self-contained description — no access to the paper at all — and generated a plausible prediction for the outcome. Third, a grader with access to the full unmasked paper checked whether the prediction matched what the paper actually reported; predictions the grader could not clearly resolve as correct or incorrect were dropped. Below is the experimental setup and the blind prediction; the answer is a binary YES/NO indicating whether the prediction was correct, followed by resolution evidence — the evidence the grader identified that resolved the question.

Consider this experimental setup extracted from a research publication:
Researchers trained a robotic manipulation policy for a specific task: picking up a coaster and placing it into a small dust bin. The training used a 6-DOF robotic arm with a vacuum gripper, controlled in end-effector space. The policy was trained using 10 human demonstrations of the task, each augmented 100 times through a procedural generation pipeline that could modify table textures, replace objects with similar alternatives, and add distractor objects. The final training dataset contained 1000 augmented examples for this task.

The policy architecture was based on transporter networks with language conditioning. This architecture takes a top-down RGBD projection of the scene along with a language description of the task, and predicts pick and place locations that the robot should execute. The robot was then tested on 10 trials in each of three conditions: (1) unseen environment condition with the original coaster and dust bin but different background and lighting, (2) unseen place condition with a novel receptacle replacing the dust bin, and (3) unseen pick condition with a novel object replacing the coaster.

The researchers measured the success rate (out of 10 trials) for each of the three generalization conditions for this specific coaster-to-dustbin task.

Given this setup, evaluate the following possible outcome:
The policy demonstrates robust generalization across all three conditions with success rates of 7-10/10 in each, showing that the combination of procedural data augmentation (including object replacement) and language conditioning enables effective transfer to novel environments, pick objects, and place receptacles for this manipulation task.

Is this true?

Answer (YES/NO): NO